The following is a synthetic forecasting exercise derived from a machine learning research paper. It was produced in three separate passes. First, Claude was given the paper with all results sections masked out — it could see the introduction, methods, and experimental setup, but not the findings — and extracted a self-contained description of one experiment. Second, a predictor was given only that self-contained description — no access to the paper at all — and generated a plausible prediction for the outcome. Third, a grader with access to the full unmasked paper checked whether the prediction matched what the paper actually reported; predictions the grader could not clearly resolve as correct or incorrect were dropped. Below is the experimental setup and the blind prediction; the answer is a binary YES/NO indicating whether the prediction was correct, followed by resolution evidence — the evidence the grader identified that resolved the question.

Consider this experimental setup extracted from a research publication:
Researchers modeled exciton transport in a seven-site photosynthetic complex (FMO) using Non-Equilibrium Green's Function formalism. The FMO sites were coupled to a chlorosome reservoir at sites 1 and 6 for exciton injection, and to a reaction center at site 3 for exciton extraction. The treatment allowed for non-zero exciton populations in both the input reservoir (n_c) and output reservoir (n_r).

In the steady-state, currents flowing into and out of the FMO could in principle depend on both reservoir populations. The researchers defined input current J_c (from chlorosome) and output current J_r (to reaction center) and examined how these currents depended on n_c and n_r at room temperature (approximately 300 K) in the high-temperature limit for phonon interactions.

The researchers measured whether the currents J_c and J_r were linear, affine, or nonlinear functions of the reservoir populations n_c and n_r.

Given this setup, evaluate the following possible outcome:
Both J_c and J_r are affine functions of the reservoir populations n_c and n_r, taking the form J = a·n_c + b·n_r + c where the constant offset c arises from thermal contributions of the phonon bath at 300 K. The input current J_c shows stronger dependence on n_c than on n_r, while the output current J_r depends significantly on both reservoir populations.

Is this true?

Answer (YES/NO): NO